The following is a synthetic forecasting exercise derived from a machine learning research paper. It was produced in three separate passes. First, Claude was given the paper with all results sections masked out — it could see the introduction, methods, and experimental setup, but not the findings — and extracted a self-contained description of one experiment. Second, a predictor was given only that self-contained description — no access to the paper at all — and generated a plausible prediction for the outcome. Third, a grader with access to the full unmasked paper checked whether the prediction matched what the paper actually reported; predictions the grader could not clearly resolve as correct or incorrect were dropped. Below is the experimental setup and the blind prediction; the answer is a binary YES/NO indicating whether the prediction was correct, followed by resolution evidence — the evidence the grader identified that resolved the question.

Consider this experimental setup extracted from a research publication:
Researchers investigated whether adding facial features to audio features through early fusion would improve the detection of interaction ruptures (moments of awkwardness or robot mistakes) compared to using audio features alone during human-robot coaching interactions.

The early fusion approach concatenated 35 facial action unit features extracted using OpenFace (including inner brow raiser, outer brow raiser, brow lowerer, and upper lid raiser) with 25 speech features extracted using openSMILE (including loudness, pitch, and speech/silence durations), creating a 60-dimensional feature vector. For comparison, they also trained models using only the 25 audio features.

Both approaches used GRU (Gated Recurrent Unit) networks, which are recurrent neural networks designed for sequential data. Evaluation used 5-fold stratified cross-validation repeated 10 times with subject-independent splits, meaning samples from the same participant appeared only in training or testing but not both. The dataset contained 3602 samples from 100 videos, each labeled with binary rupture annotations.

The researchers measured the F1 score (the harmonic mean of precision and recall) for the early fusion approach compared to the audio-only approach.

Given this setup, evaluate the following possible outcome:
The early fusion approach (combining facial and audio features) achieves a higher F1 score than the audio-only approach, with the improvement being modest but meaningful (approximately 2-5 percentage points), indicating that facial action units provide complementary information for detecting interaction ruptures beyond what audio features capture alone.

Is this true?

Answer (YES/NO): NO